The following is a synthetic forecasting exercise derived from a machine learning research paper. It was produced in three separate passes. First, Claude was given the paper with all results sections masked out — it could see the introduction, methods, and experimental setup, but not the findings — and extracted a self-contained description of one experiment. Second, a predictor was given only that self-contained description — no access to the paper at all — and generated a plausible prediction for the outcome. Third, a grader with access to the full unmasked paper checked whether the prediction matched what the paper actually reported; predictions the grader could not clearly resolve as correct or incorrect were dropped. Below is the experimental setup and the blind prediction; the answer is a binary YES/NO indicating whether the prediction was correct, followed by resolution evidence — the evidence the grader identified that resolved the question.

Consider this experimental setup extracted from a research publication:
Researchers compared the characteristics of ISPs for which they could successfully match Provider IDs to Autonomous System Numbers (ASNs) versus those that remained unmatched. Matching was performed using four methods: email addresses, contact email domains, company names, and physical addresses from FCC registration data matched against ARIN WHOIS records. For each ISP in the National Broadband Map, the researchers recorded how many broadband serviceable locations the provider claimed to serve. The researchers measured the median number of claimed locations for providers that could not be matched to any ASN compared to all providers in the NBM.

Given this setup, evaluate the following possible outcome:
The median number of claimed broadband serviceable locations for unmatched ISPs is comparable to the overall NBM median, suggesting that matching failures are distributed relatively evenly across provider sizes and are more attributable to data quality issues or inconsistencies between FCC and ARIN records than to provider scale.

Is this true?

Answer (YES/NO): NO